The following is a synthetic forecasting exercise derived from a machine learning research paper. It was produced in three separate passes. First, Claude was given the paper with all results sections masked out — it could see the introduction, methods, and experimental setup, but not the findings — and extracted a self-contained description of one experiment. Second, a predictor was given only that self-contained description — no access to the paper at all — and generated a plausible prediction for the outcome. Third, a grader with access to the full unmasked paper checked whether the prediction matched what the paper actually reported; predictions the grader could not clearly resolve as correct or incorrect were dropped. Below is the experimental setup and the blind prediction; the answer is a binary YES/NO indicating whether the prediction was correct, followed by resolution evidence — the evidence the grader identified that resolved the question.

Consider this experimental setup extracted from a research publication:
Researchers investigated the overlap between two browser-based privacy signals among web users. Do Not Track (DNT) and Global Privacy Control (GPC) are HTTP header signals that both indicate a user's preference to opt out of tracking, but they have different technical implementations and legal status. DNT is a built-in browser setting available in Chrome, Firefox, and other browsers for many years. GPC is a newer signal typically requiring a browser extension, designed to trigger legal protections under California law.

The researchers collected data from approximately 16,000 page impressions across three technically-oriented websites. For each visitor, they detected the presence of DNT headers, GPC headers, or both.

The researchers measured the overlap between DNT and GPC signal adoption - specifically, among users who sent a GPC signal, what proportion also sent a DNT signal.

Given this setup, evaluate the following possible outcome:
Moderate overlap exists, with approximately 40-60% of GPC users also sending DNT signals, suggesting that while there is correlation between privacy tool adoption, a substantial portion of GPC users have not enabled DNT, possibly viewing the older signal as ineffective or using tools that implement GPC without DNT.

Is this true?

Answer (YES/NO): NO